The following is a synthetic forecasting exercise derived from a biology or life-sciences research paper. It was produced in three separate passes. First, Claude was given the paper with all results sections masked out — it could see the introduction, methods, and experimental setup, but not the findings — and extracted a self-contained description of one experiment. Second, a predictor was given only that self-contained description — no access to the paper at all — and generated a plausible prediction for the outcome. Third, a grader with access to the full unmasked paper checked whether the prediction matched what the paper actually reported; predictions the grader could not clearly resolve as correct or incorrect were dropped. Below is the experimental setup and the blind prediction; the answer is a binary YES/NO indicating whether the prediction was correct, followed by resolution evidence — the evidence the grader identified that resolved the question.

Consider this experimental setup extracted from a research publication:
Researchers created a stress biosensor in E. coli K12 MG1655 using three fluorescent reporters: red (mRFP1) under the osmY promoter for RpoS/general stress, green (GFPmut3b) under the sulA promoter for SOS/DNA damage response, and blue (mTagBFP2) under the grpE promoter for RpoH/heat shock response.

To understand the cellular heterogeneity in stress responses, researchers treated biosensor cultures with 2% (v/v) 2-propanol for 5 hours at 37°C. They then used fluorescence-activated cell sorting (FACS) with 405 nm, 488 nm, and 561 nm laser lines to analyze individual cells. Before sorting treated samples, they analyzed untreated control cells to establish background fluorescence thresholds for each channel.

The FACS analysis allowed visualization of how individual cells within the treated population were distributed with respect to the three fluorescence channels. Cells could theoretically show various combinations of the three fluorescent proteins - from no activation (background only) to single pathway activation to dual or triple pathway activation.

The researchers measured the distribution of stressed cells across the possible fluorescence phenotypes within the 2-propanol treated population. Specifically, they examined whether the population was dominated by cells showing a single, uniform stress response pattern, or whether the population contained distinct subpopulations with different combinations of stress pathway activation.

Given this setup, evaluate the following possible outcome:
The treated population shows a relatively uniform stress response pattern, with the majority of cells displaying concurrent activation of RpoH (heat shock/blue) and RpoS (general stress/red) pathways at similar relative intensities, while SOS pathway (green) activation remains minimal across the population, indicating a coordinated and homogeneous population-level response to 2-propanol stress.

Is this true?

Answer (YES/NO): NO